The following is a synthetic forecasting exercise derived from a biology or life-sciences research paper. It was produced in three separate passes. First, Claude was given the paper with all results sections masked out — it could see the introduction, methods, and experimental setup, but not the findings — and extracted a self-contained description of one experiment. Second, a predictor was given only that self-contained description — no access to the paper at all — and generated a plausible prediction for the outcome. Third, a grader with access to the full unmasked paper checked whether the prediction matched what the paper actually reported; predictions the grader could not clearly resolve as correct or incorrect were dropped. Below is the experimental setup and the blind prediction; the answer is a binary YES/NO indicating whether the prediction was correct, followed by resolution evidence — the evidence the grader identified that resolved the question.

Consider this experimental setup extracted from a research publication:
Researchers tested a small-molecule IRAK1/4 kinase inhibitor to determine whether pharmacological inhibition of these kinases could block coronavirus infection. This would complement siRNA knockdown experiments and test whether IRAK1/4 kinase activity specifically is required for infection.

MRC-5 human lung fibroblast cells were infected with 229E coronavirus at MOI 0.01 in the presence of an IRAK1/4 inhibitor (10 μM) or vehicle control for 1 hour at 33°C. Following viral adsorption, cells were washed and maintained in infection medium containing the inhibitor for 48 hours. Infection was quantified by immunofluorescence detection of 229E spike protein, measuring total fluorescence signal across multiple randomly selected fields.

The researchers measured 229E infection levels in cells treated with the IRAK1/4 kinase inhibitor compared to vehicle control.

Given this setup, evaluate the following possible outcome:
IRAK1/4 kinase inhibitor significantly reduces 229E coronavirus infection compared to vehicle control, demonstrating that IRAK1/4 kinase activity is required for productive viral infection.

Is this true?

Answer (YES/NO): YES